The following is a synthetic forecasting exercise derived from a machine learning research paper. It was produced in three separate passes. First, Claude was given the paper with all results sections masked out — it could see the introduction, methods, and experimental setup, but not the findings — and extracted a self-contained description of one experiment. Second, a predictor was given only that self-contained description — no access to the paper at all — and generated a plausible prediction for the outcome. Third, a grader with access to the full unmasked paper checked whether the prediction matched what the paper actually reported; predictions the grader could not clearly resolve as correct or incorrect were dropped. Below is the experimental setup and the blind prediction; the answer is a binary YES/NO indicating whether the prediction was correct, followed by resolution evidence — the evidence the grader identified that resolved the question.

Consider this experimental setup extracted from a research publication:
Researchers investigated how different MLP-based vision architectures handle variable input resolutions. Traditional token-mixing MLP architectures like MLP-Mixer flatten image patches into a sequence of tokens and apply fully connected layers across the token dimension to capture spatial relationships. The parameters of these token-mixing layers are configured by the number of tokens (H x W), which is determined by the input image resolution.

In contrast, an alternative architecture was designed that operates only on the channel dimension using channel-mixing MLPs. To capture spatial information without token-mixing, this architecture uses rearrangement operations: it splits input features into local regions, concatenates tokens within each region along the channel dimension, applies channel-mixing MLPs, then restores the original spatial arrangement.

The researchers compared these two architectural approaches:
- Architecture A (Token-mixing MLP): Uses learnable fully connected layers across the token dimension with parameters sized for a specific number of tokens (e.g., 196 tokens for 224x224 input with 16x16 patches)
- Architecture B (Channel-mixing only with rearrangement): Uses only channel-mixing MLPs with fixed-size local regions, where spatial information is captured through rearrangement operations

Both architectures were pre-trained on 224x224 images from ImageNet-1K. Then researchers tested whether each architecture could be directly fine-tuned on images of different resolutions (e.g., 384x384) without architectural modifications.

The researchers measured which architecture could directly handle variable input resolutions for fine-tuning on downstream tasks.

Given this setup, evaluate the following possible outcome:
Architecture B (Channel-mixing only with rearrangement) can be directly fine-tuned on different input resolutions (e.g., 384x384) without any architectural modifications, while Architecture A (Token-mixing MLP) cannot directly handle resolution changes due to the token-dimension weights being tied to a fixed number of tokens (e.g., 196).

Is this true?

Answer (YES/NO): YES